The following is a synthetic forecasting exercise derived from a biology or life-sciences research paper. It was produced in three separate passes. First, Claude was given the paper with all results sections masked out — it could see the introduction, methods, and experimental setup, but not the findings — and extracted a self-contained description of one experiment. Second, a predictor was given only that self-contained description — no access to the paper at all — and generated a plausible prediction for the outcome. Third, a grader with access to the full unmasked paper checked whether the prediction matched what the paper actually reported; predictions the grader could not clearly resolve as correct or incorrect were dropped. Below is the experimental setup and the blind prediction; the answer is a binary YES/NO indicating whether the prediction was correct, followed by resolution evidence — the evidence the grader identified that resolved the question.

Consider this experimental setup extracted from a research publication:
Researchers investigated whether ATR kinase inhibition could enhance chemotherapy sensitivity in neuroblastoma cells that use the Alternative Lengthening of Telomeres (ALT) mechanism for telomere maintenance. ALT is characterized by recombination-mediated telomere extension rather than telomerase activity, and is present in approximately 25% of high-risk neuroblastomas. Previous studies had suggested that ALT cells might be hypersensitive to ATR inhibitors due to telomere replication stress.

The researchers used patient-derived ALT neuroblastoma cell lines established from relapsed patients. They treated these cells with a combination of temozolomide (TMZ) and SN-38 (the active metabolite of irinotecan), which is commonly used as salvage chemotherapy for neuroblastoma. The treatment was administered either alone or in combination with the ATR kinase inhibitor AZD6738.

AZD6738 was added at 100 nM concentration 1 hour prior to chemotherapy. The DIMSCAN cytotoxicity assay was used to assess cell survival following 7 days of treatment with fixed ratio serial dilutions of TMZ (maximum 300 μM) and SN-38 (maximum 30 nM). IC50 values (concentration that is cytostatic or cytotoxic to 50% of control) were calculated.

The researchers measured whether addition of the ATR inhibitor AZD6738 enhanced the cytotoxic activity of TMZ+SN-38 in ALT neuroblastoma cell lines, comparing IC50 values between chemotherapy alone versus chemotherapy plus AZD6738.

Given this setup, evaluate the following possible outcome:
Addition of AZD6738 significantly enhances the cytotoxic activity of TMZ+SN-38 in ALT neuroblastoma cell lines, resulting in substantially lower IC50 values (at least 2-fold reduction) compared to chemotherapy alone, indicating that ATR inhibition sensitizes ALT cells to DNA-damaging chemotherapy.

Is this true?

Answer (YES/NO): NO